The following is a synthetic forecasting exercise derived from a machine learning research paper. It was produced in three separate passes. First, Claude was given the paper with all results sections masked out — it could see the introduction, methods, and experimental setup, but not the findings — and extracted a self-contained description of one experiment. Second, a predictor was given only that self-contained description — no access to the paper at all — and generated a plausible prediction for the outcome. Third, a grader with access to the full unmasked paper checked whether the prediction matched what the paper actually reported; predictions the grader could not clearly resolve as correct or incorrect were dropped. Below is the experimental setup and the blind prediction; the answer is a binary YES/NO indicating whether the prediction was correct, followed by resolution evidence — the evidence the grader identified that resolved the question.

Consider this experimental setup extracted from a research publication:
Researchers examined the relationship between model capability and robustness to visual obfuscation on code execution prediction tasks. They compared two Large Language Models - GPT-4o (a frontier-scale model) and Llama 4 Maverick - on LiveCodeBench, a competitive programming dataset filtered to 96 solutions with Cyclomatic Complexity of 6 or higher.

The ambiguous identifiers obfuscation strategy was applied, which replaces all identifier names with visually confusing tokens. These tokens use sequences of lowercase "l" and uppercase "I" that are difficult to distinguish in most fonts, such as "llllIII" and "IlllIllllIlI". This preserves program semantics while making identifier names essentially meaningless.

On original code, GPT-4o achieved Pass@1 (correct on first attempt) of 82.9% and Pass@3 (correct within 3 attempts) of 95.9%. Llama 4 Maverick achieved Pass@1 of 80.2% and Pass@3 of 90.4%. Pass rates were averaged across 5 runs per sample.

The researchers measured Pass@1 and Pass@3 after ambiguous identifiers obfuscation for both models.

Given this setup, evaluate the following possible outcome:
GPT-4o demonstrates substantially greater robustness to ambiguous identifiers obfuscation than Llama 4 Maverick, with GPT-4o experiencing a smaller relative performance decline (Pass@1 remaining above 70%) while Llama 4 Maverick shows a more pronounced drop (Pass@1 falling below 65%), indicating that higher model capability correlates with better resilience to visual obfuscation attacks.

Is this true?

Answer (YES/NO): NO